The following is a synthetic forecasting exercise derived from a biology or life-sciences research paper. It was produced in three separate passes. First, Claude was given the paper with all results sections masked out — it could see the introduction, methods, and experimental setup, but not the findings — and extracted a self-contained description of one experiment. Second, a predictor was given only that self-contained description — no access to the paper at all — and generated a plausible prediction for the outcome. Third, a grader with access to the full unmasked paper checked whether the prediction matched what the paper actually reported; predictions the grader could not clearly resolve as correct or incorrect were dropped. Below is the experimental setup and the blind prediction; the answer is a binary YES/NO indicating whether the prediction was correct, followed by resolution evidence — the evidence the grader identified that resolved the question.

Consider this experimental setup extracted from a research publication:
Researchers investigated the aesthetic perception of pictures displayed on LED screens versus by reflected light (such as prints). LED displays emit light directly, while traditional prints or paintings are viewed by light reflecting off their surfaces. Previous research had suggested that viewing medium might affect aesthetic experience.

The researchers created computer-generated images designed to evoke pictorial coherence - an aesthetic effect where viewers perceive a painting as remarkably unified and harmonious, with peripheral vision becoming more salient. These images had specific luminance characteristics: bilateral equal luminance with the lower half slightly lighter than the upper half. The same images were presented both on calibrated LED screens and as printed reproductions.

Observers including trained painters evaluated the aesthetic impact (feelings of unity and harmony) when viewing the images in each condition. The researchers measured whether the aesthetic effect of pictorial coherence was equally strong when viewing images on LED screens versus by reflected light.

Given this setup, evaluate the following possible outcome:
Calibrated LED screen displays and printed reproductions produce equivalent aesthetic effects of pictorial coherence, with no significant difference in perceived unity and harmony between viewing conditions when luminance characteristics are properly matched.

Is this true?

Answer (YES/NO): NO